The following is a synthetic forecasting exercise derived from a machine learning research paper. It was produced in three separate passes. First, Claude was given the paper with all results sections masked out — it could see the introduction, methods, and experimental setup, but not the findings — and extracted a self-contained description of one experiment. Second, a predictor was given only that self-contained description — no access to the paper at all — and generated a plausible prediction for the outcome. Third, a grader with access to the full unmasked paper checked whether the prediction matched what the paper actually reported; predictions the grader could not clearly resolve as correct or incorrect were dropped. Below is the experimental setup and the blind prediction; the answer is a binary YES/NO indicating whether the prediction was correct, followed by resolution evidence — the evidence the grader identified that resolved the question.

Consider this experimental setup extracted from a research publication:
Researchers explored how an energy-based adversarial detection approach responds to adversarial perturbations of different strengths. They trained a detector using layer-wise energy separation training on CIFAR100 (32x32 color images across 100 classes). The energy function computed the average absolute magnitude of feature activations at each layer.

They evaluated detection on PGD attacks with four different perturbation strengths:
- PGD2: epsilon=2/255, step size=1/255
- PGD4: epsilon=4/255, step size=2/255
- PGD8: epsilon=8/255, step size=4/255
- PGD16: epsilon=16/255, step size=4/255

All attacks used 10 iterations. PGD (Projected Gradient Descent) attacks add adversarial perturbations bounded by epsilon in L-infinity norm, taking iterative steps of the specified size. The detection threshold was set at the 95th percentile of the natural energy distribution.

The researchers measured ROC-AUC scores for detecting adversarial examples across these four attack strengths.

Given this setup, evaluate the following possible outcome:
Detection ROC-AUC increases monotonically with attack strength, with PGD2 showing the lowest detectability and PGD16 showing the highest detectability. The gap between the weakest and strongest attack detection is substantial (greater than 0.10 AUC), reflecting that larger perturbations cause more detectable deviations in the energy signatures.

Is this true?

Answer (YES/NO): NO